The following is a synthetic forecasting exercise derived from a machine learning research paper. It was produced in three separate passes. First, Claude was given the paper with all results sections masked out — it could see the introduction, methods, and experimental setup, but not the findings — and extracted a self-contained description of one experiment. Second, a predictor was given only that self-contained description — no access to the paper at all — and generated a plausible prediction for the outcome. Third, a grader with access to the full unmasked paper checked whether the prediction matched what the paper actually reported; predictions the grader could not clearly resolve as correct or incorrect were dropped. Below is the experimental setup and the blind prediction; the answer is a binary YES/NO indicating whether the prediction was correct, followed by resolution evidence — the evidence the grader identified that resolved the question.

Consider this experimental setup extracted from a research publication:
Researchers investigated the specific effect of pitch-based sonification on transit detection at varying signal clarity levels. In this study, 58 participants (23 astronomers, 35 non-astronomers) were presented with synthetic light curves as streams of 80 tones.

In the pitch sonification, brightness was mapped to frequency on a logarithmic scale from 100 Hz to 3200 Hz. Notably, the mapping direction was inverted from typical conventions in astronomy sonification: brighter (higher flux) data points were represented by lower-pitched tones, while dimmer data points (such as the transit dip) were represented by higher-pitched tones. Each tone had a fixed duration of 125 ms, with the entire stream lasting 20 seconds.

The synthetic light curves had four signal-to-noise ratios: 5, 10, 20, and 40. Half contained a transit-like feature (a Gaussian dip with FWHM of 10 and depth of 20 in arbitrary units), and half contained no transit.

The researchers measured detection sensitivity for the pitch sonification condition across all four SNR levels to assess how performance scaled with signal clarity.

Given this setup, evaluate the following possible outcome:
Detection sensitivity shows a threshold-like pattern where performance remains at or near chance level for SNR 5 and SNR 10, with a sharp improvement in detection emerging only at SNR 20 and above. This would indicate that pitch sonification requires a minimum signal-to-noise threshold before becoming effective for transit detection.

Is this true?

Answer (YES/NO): NO